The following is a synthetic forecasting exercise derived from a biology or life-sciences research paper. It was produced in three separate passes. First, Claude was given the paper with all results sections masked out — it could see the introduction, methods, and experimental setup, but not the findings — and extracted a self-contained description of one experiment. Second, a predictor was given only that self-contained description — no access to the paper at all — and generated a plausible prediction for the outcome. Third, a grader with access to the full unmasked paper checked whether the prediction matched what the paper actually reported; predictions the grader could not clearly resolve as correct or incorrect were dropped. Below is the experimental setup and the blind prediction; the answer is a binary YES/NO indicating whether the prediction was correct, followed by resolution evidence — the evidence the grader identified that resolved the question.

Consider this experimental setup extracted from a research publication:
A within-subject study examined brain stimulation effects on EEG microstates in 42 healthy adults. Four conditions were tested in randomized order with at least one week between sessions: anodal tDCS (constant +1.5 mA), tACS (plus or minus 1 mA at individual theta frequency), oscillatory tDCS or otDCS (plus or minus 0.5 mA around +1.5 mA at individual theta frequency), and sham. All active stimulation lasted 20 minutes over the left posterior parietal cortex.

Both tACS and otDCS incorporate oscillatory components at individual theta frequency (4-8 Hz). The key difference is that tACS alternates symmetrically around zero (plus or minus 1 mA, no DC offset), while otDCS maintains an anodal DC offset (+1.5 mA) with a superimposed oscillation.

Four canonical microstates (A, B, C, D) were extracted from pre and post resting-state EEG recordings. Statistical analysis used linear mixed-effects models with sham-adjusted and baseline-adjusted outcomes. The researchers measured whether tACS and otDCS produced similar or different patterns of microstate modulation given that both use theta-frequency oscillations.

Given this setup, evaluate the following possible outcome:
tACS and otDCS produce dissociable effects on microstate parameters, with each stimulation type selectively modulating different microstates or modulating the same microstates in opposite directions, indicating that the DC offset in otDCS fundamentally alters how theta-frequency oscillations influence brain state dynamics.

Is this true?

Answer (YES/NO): NO